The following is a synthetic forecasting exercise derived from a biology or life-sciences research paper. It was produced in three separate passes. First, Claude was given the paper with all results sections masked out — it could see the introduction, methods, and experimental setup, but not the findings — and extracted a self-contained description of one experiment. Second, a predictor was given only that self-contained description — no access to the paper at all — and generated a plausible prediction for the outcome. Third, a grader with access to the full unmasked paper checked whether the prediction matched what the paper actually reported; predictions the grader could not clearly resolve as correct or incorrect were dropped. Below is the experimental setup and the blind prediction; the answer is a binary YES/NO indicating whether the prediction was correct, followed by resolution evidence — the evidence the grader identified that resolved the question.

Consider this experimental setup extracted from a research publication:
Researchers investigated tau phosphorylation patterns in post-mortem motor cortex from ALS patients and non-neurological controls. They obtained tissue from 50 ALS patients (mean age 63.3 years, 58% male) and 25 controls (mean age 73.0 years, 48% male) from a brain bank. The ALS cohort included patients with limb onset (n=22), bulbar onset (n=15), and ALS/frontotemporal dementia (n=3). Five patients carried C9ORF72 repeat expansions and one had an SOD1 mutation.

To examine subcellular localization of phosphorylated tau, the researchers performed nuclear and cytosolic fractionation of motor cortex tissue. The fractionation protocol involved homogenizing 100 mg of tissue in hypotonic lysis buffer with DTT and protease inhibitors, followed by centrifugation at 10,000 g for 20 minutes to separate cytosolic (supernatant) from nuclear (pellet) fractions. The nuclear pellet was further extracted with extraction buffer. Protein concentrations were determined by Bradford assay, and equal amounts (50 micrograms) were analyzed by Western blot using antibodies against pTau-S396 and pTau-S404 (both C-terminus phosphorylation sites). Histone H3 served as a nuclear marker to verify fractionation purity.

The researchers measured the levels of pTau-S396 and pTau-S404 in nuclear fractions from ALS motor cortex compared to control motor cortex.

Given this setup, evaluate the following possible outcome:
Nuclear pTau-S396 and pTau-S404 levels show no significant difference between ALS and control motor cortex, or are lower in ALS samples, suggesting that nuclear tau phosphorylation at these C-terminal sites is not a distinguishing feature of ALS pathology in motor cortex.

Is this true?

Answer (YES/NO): NO